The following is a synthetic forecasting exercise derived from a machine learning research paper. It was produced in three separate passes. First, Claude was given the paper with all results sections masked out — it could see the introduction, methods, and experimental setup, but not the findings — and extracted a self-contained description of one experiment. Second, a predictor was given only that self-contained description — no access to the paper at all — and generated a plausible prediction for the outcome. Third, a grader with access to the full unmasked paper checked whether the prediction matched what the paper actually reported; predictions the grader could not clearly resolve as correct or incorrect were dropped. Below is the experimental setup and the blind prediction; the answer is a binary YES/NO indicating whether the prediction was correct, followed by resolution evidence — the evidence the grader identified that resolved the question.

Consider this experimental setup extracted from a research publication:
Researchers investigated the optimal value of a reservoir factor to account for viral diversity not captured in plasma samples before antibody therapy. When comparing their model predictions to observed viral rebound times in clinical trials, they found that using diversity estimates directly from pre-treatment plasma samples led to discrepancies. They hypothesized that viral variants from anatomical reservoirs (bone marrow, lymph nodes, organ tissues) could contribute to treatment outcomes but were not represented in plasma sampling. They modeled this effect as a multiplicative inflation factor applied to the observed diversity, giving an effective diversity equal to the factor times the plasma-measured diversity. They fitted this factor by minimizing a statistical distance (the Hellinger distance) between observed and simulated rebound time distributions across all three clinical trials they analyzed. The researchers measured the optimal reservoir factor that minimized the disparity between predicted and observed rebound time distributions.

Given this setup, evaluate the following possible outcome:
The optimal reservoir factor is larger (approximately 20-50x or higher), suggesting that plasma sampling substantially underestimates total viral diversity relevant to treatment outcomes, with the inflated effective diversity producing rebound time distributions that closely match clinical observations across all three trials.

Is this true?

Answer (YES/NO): NO